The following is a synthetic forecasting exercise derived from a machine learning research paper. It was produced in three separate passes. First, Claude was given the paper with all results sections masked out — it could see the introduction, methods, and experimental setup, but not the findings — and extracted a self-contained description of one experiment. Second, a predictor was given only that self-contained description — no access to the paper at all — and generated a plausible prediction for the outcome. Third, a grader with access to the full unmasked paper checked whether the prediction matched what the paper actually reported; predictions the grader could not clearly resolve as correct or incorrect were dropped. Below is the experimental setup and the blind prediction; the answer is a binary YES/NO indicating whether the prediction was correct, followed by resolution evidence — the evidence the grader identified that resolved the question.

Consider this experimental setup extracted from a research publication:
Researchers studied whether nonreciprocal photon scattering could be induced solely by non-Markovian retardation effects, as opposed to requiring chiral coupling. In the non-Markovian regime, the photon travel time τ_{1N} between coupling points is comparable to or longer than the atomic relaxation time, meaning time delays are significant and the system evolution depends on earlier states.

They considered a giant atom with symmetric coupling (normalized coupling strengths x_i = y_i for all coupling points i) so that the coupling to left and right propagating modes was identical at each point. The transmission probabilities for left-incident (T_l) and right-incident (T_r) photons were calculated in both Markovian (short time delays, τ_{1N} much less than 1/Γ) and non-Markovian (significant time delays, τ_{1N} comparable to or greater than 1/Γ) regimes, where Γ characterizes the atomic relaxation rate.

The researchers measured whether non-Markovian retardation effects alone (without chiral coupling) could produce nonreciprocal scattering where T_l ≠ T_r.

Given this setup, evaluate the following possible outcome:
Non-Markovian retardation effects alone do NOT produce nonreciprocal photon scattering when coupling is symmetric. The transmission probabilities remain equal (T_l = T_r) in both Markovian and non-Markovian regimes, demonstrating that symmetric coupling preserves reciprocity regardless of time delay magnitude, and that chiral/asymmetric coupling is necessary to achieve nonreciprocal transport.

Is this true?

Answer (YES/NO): YES